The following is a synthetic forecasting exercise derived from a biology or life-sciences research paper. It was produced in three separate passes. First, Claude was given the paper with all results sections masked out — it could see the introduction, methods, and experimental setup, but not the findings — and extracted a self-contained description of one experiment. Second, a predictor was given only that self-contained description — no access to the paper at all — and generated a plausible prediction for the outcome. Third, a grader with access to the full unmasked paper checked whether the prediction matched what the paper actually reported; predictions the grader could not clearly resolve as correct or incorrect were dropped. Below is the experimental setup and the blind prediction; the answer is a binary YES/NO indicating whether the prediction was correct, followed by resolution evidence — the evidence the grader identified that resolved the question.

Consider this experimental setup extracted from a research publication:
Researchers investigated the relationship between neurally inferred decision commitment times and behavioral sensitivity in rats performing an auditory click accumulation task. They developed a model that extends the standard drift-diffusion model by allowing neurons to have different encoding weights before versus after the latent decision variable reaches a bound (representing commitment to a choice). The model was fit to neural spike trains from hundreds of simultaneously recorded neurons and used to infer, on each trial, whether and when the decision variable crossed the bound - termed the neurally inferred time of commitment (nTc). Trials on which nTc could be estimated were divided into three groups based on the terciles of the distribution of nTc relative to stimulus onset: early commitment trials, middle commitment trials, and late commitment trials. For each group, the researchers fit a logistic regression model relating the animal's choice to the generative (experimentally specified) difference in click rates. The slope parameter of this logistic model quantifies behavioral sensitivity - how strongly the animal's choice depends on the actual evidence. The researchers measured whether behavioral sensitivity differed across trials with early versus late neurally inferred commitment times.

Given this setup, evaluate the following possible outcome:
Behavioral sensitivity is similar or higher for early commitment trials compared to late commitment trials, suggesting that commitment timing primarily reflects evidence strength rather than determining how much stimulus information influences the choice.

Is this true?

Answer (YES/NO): NO